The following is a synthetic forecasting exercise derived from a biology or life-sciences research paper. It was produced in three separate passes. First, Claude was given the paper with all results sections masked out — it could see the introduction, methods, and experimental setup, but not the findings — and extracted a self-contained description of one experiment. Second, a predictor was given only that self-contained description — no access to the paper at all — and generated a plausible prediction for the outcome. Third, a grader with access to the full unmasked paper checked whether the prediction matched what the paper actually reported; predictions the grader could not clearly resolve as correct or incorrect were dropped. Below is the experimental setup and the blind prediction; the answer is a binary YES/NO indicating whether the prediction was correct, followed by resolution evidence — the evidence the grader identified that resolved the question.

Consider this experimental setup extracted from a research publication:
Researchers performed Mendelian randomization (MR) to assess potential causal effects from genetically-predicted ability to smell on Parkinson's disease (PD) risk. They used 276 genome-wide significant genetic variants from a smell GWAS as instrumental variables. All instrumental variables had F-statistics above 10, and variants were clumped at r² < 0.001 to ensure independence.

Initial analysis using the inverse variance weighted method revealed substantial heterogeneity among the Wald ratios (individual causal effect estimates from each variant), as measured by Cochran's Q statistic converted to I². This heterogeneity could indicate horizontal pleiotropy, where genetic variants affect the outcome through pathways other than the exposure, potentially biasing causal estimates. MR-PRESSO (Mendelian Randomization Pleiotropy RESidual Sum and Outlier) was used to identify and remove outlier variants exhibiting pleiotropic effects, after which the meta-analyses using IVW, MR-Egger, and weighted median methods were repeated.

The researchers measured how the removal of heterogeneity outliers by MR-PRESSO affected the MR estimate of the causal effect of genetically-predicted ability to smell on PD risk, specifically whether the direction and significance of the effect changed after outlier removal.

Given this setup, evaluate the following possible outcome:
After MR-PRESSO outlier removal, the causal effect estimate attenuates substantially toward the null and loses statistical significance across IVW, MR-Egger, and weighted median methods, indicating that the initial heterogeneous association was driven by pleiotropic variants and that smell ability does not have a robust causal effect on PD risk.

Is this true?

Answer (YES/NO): NO